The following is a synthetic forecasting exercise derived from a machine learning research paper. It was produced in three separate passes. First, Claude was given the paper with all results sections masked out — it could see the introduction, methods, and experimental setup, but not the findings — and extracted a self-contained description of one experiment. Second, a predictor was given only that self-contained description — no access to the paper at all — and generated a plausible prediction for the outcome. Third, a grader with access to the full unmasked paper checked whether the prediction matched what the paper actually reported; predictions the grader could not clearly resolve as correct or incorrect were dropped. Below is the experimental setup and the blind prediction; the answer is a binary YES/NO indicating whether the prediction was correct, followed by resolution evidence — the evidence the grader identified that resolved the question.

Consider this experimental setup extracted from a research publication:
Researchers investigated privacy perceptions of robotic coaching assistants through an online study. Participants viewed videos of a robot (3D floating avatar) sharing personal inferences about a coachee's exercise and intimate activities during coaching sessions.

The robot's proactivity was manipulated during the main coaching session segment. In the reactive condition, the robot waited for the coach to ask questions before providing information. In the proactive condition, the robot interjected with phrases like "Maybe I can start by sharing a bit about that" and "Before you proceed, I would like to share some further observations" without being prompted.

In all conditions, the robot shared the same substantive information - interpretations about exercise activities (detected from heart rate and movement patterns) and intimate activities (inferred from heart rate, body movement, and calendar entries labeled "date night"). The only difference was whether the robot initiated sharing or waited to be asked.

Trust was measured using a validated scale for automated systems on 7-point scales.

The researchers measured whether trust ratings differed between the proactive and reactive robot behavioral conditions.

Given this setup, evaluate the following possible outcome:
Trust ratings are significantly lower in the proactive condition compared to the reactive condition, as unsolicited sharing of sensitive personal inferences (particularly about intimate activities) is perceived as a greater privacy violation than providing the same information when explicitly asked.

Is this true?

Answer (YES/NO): NO